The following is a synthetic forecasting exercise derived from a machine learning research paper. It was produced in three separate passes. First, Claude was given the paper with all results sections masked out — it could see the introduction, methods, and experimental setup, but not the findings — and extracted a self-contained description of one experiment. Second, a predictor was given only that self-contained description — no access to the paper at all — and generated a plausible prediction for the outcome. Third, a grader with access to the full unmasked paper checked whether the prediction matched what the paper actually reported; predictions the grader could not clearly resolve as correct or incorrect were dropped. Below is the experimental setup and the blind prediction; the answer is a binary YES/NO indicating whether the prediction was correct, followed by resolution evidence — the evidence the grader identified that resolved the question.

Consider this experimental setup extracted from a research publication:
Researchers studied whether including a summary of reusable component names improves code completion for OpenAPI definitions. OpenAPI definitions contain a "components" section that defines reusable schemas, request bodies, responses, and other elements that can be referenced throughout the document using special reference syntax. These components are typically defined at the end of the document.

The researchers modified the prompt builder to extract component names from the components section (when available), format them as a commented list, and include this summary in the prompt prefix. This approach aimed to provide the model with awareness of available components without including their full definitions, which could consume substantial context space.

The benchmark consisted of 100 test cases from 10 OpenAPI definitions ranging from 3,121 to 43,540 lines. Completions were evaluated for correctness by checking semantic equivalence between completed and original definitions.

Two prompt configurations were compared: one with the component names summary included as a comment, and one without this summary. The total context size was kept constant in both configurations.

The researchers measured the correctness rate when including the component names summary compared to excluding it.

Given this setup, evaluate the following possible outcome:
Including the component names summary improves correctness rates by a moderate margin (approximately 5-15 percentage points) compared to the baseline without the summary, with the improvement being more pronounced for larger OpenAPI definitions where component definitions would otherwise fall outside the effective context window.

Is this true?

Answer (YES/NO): NO